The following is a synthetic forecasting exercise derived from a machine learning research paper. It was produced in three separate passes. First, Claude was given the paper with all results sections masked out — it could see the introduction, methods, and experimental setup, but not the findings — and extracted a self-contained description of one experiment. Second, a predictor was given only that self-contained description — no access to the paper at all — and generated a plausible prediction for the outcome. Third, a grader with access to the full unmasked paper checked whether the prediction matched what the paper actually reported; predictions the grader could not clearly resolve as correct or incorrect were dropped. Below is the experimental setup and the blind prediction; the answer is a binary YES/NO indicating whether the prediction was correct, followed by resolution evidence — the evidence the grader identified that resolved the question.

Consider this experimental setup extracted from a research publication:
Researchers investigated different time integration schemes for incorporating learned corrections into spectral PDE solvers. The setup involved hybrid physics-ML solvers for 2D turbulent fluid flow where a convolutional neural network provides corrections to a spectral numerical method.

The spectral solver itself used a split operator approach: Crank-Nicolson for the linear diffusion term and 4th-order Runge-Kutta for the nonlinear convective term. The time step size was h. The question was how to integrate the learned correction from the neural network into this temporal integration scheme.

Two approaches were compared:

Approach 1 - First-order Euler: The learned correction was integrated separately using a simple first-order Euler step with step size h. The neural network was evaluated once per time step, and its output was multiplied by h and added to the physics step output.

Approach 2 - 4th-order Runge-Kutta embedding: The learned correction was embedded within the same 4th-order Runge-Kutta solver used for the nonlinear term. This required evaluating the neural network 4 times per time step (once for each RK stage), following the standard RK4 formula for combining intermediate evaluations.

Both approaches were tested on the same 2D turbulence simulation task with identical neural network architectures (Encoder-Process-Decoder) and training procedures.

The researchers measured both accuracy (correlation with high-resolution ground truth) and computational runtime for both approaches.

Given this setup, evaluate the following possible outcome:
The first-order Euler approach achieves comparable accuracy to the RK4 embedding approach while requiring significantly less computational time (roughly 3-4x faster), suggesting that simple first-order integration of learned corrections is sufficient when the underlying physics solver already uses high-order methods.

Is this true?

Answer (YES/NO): NO